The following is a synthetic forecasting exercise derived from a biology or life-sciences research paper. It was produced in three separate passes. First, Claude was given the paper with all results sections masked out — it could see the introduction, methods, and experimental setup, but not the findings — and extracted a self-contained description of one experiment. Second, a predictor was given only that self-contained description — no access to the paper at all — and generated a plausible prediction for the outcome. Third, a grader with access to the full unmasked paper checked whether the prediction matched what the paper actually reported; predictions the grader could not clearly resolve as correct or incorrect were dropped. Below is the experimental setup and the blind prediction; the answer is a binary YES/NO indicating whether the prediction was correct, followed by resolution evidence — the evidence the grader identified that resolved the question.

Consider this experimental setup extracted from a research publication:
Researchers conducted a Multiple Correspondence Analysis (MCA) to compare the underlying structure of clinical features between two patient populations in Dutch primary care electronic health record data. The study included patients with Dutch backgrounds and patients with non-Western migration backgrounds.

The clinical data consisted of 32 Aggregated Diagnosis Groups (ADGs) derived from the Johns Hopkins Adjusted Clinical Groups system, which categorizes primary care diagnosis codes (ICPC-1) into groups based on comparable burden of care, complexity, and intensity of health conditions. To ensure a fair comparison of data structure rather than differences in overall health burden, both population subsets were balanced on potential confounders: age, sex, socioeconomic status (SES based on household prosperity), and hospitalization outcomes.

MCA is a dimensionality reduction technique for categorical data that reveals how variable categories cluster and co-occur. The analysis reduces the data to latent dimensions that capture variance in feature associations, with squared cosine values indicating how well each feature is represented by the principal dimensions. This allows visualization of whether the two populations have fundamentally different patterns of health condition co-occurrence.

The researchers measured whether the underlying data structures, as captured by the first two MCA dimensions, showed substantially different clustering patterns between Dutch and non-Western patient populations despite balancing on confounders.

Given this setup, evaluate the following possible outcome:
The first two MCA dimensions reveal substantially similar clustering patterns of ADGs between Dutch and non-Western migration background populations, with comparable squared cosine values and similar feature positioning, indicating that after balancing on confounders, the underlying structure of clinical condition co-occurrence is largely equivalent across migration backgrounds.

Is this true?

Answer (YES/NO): YES